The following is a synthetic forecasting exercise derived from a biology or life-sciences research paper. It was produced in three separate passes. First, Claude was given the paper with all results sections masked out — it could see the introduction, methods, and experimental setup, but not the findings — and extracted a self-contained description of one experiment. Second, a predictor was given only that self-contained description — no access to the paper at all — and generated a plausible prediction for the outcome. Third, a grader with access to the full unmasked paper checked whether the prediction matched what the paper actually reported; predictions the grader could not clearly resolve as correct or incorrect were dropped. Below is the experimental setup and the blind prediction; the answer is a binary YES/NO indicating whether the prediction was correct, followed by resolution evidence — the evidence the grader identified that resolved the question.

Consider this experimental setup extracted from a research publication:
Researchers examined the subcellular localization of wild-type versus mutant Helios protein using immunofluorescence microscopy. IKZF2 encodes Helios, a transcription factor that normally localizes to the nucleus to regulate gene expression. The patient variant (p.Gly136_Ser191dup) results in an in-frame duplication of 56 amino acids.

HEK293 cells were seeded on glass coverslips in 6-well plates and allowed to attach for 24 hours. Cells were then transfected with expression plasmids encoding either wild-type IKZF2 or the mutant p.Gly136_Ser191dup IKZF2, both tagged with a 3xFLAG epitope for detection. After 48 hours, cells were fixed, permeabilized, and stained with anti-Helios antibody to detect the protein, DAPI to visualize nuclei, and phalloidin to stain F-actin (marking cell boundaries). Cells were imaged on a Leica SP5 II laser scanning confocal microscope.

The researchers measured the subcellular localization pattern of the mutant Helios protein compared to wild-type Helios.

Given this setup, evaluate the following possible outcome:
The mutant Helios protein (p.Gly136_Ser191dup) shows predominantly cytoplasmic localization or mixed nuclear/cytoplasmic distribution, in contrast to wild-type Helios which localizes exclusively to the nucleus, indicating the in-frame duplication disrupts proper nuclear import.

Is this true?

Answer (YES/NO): NO